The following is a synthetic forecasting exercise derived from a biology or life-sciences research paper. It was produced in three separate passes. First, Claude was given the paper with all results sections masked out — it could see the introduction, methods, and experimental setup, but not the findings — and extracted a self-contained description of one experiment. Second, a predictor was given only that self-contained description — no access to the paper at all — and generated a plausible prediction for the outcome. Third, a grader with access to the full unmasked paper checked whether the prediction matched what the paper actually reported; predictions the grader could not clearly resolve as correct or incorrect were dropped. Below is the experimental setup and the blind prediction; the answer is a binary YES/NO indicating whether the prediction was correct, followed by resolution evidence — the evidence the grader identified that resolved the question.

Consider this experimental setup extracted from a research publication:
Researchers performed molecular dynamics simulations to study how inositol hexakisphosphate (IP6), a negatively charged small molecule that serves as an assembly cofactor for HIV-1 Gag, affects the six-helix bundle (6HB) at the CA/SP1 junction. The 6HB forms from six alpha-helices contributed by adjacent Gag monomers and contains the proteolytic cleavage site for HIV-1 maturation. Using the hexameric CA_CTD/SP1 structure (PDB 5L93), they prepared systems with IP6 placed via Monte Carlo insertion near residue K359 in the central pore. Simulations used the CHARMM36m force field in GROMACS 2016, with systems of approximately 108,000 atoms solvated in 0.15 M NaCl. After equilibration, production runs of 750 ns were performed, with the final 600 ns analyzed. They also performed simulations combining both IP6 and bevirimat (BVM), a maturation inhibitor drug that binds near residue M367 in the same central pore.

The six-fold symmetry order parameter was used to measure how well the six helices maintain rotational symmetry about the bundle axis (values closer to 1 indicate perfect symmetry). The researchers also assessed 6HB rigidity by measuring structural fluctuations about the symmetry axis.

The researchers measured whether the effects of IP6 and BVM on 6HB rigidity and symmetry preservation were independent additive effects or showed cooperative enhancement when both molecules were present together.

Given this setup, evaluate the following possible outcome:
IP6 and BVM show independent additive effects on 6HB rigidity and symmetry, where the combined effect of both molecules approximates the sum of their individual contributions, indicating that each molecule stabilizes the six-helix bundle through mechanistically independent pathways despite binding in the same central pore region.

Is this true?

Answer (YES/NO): NO